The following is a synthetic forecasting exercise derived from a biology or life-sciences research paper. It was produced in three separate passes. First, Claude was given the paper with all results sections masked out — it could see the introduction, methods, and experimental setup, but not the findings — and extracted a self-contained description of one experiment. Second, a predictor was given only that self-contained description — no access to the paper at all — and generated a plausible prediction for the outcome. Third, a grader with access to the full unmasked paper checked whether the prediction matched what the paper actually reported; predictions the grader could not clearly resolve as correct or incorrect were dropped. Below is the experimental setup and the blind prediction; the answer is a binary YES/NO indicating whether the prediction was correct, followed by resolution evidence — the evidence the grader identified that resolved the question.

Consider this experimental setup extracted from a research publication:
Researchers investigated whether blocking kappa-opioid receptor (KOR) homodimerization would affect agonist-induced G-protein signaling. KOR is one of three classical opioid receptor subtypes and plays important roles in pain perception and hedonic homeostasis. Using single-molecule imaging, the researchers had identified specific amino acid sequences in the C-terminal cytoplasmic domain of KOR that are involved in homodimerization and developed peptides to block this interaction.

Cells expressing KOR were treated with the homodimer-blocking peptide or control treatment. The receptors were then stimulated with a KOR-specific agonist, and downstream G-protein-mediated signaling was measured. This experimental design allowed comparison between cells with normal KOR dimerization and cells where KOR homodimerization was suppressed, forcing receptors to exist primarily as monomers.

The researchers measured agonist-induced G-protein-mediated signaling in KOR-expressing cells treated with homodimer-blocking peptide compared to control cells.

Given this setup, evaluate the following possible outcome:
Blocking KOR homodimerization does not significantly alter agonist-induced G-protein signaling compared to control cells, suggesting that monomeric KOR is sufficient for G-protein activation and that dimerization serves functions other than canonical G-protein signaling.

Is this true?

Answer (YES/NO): NO